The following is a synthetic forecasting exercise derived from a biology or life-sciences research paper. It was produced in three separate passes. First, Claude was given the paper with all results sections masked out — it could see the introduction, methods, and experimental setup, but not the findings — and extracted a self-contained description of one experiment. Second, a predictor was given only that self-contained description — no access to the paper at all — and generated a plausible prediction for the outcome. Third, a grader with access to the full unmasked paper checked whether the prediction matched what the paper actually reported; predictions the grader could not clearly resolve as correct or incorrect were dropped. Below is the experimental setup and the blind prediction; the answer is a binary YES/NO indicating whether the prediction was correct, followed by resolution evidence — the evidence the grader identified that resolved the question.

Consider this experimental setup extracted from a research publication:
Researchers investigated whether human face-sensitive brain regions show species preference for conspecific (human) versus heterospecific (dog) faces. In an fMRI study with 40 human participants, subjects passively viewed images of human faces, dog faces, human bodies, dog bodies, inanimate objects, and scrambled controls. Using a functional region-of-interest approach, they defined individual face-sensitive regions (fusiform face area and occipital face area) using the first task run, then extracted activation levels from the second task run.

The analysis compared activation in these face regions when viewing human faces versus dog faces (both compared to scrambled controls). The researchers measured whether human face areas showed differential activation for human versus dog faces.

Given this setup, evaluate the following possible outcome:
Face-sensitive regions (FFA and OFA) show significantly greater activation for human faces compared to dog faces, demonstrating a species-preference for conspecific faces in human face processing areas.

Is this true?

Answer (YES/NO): NO